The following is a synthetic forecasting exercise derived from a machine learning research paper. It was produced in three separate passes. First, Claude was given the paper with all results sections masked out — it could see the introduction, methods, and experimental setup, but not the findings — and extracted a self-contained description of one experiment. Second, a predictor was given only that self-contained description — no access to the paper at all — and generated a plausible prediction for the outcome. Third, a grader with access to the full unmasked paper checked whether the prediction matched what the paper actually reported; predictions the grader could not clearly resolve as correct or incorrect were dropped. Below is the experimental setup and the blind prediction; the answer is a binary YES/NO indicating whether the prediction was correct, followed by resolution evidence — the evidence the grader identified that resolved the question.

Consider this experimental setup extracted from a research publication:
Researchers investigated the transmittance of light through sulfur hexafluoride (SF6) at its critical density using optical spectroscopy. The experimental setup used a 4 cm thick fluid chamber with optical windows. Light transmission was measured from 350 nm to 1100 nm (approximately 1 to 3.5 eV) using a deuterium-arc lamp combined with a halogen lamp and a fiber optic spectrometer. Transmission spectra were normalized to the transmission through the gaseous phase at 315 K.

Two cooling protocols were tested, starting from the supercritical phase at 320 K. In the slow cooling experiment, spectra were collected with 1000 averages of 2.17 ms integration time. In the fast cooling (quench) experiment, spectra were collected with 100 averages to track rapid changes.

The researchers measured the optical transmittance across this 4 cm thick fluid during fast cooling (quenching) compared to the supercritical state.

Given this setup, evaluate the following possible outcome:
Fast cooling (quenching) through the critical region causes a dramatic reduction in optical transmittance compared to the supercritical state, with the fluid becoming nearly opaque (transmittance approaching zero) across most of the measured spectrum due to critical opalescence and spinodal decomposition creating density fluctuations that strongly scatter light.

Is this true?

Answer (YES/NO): NO